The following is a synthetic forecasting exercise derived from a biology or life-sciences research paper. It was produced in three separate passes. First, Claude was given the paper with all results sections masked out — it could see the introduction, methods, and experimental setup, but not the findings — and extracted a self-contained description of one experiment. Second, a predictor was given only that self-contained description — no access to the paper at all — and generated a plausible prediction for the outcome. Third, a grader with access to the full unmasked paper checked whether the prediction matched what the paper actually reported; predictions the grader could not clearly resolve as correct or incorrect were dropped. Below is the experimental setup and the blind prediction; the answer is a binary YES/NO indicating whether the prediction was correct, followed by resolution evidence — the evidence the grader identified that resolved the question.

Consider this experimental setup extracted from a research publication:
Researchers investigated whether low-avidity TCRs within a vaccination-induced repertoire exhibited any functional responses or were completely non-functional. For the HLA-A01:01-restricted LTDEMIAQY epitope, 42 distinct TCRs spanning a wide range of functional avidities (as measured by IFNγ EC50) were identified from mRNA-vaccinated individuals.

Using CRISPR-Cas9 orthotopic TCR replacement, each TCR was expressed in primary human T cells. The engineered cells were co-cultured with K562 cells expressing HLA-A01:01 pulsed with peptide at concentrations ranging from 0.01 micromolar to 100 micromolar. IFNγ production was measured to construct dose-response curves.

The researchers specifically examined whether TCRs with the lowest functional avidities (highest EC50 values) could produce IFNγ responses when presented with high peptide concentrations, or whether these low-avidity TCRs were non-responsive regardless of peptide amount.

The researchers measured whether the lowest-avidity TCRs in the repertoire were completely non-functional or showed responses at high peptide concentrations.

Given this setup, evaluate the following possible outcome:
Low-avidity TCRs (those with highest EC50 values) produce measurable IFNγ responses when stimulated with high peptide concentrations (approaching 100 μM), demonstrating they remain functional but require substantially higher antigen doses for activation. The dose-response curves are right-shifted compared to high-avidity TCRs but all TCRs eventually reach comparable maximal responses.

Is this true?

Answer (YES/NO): NO